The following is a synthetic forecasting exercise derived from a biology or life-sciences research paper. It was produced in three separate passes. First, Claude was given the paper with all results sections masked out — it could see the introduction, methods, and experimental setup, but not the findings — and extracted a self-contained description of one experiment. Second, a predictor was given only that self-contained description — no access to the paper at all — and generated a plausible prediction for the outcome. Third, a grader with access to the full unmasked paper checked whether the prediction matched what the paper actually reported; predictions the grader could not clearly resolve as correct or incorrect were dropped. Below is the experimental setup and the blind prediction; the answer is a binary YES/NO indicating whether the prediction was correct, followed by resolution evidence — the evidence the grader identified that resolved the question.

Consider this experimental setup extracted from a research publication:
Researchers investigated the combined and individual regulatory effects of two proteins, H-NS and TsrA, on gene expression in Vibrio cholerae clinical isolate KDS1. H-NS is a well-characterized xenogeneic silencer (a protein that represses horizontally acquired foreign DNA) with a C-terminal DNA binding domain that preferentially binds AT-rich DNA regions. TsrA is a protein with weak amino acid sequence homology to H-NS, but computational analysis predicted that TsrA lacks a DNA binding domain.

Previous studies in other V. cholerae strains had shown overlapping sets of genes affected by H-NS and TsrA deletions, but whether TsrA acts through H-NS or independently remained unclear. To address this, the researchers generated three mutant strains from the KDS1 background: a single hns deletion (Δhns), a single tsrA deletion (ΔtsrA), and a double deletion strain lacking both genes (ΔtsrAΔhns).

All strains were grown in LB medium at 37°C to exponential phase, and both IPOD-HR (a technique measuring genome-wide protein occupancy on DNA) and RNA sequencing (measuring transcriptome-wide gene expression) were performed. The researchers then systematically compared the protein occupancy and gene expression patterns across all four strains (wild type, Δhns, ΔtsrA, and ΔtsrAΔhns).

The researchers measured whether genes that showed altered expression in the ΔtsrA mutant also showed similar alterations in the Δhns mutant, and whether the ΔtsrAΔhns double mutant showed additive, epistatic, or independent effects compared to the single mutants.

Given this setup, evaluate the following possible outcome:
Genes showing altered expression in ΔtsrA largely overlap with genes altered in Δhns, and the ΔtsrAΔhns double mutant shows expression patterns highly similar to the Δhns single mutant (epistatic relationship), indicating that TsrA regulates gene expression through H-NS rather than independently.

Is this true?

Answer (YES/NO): YES